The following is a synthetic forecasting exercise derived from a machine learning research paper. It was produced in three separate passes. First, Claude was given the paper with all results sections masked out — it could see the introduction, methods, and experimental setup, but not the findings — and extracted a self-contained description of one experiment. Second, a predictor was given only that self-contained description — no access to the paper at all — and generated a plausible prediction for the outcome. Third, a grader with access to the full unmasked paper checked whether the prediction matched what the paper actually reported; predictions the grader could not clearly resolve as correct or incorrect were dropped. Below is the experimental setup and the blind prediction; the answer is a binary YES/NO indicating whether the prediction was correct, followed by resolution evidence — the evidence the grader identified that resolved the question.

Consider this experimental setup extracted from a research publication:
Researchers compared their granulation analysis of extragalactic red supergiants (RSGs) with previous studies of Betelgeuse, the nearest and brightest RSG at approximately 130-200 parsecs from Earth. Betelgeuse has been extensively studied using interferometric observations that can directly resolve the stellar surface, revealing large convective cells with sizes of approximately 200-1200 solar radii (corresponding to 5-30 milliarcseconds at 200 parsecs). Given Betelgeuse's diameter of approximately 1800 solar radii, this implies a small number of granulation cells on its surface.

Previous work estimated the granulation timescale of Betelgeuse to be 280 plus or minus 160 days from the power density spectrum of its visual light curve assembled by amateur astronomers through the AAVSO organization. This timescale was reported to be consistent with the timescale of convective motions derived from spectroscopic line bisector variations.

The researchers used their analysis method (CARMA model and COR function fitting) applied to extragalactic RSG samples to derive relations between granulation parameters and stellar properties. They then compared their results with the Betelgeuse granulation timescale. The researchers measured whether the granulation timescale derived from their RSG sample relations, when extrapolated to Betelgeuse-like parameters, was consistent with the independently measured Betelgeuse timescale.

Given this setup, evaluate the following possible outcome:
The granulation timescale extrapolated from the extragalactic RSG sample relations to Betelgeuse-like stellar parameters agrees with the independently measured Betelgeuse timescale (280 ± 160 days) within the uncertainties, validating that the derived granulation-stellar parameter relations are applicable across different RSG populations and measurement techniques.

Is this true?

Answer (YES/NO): YES